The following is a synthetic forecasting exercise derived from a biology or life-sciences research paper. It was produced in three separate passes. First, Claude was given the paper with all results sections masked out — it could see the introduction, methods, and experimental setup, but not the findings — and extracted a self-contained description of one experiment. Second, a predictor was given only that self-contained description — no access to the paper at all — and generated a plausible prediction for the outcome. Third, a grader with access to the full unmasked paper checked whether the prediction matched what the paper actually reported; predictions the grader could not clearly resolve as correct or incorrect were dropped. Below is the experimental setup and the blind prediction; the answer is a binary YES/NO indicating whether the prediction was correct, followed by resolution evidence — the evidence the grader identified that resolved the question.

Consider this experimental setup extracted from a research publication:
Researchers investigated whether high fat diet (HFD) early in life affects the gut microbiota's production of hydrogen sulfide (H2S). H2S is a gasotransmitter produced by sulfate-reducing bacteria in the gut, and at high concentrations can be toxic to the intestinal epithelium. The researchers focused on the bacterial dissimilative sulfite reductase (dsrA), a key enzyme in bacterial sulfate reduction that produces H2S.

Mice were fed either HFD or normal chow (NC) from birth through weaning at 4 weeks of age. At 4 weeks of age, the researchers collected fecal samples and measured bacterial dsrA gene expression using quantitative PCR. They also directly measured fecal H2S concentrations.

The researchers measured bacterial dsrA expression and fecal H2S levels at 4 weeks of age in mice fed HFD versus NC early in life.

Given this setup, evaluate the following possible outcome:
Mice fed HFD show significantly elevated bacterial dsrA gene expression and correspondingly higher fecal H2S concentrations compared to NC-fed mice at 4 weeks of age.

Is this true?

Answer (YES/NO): YES